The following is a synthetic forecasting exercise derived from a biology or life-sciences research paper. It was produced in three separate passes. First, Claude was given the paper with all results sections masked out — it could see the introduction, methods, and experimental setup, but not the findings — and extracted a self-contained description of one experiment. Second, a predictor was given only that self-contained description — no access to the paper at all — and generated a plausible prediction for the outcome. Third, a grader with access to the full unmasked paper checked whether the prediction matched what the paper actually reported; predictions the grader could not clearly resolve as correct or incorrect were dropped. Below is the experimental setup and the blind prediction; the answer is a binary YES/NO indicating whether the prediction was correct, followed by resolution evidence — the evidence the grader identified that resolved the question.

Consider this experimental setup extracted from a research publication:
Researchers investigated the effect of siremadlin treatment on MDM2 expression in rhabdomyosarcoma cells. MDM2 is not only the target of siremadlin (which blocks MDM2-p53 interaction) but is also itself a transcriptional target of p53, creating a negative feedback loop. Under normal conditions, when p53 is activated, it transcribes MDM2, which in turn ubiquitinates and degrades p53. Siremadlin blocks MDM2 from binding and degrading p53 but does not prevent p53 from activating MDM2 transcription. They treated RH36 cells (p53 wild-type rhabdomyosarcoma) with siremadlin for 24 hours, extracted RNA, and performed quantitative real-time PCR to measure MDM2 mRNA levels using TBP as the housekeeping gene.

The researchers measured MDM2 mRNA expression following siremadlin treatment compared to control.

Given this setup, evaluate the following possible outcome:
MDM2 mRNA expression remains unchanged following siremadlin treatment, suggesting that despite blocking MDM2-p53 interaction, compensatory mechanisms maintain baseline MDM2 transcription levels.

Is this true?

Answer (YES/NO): NO